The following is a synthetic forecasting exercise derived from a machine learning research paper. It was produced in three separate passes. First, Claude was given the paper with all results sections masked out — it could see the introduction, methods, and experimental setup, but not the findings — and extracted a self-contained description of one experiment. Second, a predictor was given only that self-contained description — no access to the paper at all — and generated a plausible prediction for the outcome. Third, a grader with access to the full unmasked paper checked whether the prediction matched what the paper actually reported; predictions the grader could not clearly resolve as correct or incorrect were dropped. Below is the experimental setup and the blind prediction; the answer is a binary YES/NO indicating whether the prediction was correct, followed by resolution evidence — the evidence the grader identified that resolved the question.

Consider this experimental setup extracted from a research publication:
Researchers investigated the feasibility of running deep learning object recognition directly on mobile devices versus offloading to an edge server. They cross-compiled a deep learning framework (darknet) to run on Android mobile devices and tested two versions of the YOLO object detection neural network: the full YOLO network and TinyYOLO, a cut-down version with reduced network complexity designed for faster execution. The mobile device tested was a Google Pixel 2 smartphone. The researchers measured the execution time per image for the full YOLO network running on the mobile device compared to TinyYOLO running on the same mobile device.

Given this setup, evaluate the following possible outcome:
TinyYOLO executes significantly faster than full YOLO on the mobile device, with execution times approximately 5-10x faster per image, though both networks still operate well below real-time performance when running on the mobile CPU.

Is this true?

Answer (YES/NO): NO